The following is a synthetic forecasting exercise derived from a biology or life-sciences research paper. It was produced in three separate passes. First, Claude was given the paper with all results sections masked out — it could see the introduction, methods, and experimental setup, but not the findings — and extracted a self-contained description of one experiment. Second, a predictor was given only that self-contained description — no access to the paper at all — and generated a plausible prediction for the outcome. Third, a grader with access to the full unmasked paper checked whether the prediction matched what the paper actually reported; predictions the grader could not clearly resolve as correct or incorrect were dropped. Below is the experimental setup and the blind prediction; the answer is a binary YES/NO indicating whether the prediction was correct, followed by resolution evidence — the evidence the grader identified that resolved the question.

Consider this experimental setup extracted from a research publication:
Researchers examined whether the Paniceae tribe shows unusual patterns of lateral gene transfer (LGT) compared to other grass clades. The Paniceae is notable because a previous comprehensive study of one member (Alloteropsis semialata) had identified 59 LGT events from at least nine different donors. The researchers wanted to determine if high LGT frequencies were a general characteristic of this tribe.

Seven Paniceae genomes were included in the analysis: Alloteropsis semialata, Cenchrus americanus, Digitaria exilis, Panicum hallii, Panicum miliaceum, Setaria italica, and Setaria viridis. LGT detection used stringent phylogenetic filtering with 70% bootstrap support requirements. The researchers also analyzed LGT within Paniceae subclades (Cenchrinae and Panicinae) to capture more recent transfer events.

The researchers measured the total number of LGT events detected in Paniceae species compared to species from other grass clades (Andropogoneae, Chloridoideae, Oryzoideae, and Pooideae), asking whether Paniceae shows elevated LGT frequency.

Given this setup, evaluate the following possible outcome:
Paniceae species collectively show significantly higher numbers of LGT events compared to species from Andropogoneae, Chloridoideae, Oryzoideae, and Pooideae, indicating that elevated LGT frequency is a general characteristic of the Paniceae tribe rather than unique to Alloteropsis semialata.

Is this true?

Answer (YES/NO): NO